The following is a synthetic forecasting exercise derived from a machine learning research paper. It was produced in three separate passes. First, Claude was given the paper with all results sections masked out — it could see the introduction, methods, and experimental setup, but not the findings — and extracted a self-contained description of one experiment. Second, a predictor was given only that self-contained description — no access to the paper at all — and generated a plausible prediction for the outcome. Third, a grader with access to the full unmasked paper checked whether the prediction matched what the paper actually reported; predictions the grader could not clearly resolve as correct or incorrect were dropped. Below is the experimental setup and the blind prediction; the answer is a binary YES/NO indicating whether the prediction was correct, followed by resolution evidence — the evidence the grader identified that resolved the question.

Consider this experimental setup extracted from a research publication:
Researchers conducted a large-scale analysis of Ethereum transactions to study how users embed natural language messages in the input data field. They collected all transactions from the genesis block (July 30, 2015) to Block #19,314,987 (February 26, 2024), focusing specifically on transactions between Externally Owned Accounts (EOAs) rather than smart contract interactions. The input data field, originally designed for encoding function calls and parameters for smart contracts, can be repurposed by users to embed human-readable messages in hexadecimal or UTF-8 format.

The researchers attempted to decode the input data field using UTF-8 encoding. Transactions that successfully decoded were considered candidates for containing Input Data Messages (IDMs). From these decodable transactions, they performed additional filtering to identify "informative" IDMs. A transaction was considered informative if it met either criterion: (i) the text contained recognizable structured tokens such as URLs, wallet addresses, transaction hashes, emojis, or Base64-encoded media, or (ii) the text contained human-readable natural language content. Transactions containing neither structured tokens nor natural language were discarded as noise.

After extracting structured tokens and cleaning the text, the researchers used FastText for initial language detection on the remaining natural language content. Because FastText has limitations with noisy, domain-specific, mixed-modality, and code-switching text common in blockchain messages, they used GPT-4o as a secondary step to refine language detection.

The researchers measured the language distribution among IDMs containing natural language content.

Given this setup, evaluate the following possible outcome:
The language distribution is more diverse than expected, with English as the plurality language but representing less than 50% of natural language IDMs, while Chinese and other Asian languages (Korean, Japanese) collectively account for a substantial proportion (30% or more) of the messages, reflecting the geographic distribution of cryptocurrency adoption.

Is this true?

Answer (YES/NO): NO